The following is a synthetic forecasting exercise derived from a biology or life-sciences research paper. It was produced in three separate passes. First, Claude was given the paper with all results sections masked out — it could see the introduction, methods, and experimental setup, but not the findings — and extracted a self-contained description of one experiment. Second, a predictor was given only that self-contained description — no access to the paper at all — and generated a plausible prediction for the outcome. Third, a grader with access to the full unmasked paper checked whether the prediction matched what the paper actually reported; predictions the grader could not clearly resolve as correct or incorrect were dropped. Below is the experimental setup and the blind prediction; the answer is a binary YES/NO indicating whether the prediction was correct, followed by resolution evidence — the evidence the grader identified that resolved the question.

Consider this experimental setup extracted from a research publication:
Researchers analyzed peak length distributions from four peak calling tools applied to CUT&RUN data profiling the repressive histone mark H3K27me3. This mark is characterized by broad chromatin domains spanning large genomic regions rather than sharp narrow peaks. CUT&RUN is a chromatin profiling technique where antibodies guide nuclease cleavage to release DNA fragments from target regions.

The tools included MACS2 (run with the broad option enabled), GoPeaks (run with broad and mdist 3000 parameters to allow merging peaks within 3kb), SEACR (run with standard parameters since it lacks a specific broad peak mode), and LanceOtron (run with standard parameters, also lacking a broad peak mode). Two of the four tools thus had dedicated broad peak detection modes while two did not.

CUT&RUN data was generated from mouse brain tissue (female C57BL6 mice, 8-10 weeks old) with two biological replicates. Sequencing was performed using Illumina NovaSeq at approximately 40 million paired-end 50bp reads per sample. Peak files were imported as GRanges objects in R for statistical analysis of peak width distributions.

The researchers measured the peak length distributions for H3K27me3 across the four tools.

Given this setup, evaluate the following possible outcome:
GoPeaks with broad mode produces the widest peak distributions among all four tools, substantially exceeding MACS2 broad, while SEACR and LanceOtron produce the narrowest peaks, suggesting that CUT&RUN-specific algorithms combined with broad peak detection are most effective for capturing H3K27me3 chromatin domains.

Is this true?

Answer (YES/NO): NO